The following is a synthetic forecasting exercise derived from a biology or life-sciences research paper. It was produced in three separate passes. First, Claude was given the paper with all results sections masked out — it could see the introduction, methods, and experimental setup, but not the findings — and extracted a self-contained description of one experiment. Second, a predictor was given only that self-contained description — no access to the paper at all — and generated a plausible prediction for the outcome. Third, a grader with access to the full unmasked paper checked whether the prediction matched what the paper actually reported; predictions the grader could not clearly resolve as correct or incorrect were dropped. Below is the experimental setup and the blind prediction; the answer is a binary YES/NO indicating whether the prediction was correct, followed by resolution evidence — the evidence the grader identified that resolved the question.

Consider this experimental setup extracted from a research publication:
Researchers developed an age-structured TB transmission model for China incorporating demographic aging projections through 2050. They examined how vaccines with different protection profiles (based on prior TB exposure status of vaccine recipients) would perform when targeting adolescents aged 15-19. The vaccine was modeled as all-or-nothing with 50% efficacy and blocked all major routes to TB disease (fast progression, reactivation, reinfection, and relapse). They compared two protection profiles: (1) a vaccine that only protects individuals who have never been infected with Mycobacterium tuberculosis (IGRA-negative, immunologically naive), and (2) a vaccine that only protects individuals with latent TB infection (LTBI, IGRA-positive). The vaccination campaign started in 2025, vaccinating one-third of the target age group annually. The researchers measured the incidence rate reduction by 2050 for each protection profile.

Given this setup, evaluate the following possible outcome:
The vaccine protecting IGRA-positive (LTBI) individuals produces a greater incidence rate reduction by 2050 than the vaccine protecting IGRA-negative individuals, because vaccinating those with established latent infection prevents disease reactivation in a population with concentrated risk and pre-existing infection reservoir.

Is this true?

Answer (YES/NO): NO